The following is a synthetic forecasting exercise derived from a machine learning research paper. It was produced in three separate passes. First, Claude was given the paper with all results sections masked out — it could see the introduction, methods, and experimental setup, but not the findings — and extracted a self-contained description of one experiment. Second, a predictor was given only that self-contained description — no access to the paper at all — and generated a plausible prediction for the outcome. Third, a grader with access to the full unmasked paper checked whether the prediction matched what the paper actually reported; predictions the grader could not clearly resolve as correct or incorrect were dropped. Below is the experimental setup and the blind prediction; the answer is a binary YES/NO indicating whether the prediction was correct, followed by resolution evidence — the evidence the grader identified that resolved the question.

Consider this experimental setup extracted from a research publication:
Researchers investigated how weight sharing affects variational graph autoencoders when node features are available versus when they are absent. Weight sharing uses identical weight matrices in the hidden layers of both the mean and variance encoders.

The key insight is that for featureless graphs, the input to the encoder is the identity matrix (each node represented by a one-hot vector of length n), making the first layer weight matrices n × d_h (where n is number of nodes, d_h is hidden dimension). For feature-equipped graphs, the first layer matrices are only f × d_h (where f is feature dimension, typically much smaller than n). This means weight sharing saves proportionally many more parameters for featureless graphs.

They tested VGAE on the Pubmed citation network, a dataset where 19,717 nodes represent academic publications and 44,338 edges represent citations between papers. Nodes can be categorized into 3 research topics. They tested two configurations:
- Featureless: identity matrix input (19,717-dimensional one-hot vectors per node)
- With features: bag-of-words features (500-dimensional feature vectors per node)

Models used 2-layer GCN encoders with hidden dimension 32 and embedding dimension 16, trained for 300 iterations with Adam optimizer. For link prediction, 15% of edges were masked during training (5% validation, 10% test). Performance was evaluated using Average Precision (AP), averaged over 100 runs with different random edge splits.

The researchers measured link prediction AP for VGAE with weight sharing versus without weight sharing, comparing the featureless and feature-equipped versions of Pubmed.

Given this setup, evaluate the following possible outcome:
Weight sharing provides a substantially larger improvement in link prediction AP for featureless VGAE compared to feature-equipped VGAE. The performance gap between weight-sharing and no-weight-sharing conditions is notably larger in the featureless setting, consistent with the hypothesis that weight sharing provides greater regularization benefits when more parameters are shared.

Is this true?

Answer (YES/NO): NO